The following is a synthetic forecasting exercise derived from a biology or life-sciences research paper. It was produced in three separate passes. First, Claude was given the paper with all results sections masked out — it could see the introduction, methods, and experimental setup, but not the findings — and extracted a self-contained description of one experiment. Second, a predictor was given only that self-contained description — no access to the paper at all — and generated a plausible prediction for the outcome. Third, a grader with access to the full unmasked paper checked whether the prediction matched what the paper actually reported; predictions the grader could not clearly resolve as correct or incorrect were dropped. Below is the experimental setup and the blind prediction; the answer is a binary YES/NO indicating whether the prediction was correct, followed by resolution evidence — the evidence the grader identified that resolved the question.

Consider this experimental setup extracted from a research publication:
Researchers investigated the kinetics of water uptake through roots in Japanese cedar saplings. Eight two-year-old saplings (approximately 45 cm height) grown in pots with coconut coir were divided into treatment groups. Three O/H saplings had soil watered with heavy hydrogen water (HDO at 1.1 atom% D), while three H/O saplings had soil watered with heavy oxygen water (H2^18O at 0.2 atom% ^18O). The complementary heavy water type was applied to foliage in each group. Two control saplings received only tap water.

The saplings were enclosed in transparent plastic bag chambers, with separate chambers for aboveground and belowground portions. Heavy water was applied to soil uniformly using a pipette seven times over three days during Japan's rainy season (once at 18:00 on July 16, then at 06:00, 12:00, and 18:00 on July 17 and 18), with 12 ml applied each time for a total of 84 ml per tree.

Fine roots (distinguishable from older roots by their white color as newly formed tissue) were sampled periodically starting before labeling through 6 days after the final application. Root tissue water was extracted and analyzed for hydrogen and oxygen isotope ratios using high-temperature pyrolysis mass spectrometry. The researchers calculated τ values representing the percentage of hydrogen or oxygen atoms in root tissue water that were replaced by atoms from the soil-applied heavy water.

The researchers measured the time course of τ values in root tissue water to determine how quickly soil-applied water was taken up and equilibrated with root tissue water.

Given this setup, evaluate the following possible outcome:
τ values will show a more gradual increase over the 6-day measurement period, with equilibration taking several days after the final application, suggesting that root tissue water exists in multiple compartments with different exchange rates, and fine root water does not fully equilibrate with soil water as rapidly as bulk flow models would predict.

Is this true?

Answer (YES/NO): NO